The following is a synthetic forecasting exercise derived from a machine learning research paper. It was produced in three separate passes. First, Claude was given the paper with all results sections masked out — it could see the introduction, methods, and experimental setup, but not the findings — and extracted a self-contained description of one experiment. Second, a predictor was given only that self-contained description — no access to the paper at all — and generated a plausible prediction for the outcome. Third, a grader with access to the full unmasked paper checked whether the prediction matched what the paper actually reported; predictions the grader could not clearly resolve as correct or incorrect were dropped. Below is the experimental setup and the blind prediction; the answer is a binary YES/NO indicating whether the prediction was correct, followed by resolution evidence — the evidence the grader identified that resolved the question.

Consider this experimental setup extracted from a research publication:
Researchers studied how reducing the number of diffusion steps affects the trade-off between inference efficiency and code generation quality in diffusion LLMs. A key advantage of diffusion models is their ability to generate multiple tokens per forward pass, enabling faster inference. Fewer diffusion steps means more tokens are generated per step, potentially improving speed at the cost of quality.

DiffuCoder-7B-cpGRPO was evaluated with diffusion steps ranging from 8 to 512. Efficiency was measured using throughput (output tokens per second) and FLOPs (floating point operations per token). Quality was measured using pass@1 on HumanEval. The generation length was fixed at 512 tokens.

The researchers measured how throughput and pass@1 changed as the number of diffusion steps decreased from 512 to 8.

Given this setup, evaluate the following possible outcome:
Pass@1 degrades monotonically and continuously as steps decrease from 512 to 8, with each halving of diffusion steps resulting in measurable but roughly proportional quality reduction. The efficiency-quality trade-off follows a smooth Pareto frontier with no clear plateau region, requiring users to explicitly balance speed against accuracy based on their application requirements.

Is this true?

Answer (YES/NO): NO